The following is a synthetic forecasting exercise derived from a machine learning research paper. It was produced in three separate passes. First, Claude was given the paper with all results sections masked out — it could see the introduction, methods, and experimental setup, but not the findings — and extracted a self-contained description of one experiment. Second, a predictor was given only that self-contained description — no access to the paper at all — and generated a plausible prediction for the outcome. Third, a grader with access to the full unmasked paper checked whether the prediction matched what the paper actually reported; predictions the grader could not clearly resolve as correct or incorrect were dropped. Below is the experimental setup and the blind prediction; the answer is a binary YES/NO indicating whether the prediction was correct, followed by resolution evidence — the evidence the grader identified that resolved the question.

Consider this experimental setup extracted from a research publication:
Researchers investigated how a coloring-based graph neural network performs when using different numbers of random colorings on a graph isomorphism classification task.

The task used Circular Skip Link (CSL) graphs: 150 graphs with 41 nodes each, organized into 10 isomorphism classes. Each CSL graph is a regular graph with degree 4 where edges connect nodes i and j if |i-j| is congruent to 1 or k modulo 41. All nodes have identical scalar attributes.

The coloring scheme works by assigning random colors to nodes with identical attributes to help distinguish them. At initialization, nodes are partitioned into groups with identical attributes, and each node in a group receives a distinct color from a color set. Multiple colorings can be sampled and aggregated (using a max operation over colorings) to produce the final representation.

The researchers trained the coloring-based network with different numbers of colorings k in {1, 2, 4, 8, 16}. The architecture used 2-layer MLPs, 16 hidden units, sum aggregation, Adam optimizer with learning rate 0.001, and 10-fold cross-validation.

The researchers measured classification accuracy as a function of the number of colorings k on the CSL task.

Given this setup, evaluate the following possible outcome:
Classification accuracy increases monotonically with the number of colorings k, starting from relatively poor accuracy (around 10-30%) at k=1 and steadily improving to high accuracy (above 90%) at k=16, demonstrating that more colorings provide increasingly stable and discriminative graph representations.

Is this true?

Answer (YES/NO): NO